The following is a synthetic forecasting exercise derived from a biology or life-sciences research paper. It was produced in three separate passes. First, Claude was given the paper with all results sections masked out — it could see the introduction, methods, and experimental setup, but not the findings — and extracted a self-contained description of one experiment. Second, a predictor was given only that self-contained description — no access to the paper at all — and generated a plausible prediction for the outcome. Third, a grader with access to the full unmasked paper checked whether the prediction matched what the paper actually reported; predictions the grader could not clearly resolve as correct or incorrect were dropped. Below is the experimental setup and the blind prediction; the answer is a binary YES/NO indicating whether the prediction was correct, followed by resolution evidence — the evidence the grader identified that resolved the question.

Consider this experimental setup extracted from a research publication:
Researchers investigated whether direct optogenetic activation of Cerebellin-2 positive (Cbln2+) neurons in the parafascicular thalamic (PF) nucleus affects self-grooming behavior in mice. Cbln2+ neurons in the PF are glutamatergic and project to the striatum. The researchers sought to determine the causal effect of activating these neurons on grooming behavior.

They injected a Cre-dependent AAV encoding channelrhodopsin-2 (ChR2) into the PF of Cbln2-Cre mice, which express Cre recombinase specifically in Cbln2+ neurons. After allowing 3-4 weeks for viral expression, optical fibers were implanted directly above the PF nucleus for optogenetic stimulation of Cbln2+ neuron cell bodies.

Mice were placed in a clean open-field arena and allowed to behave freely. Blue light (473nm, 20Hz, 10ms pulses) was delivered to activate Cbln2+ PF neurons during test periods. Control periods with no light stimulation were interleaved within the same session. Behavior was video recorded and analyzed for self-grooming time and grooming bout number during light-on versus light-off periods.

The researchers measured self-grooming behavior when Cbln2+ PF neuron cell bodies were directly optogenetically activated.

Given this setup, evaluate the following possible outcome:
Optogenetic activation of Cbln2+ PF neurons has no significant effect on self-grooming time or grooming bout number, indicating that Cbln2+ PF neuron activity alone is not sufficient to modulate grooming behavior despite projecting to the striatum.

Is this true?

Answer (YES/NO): NO